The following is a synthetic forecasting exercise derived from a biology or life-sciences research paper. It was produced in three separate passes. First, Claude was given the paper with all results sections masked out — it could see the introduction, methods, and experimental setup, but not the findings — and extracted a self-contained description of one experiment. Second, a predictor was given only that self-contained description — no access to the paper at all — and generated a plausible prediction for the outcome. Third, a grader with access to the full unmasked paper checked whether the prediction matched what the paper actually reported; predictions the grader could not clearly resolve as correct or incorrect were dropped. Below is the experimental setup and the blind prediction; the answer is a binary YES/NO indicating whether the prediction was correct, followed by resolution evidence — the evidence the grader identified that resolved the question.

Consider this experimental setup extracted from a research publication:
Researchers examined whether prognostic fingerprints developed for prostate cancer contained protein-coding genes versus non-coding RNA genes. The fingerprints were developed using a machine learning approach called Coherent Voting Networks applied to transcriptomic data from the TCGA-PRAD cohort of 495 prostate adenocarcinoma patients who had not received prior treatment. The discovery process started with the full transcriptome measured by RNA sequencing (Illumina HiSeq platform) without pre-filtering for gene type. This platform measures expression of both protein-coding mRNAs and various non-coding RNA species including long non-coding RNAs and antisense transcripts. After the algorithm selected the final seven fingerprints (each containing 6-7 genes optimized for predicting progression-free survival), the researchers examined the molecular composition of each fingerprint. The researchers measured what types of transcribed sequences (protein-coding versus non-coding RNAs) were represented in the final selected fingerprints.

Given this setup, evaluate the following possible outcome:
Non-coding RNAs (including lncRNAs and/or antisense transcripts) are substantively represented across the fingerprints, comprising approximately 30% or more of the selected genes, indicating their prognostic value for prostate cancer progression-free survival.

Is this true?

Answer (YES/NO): NO